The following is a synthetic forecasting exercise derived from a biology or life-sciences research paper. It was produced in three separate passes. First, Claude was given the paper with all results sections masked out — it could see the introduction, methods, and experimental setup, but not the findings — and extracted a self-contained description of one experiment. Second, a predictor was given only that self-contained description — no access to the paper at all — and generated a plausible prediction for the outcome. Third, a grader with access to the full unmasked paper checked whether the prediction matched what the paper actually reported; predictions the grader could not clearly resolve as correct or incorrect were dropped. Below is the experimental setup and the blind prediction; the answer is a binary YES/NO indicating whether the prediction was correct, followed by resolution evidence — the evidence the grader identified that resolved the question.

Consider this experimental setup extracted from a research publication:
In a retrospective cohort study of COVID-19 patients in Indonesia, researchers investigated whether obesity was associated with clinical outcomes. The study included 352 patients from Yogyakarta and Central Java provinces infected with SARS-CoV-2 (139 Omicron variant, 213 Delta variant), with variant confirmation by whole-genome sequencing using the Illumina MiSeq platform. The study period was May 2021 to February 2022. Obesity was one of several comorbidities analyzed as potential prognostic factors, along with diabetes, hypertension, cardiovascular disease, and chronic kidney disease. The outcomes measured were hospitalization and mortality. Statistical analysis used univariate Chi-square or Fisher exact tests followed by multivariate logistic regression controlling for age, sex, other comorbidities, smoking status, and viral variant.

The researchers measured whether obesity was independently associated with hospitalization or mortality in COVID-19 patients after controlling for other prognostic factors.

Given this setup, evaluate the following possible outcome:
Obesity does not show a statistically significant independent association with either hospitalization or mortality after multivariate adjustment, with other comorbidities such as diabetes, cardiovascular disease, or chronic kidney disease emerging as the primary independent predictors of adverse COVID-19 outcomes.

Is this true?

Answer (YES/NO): YES